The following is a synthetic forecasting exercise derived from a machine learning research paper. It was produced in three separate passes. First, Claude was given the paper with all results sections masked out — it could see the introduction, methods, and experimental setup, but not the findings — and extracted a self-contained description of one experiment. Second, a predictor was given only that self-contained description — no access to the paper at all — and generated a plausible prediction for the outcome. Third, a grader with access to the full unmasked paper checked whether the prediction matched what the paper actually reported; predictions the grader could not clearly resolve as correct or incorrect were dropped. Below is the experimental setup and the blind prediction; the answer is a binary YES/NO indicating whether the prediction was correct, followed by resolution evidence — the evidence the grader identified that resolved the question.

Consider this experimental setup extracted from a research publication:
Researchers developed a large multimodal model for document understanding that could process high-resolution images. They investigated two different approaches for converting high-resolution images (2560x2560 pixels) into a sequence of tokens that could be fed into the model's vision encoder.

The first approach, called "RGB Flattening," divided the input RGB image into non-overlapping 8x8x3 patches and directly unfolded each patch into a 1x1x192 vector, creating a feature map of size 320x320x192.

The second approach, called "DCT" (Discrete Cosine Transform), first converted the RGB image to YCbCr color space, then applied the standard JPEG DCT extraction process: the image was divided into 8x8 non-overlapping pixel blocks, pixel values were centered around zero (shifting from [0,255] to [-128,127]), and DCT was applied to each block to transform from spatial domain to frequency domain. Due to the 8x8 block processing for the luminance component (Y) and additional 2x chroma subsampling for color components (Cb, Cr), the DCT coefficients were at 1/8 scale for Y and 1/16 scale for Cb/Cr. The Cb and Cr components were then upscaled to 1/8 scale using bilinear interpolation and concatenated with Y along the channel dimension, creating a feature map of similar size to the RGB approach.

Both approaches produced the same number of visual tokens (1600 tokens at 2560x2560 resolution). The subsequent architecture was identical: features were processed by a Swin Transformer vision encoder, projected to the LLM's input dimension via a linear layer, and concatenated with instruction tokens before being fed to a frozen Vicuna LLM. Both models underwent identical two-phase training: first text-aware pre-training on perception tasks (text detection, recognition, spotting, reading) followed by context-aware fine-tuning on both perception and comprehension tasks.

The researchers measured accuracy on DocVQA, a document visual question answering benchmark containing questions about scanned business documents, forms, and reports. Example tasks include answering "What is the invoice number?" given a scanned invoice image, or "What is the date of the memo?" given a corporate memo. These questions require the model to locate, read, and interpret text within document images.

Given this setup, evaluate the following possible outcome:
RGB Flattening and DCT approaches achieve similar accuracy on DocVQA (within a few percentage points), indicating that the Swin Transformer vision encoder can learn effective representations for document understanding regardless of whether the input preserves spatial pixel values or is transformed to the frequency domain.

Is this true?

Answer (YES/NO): NO